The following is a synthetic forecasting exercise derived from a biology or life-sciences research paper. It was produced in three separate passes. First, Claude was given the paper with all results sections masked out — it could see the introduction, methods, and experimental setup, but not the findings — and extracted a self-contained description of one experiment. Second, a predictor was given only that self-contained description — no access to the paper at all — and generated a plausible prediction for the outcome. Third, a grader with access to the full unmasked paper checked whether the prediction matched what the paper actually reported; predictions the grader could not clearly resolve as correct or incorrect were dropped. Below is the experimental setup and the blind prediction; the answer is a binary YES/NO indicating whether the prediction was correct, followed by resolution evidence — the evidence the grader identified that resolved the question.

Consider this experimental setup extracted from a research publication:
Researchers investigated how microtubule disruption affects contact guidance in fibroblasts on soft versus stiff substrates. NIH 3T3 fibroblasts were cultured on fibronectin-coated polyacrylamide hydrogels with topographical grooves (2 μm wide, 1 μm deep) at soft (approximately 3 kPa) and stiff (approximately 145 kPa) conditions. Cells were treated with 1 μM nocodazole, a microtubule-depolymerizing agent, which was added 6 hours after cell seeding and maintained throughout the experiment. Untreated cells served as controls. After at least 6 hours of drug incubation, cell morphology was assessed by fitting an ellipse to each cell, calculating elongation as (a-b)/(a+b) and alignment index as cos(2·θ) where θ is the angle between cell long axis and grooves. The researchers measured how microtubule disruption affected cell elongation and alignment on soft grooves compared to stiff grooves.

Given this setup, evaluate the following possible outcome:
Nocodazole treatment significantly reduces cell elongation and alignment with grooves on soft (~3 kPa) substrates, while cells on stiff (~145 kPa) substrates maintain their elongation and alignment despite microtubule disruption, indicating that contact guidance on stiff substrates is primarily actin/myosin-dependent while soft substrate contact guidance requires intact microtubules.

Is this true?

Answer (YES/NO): NO